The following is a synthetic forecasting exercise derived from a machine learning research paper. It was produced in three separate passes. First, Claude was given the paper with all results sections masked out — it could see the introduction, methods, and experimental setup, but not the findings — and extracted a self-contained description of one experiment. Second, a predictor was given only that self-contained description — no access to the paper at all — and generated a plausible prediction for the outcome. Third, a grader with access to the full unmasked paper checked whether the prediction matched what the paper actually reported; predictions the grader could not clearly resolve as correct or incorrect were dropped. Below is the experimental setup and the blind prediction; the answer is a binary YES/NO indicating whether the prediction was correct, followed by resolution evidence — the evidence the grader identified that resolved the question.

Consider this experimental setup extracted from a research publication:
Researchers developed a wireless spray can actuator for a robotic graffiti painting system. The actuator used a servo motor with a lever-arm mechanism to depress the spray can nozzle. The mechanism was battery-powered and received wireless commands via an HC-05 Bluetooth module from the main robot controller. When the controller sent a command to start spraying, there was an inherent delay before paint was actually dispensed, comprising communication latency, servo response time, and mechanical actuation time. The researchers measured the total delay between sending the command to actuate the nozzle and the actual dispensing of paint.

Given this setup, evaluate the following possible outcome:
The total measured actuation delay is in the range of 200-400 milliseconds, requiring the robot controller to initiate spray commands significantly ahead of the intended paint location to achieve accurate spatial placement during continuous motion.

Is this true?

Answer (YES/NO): YES